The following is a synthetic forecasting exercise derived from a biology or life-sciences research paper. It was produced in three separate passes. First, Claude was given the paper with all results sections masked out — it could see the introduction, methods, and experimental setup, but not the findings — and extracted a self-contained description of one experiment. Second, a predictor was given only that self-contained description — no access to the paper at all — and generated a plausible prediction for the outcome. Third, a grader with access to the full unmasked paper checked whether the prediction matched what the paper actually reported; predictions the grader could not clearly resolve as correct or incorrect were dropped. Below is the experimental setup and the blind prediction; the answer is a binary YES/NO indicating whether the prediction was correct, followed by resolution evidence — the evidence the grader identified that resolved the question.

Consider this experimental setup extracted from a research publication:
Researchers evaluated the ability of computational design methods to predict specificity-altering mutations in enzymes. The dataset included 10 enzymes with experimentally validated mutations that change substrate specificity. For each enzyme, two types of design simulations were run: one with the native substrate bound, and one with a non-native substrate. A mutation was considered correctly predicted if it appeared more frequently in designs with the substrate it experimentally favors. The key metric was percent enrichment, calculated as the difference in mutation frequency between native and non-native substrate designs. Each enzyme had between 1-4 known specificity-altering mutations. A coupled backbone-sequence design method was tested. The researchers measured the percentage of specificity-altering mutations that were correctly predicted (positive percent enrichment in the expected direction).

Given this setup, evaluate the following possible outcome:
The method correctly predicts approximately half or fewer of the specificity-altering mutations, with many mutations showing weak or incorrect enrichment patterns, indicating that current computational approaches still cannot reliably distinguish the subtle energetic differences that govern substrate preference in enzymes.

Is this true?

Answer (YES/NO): YES